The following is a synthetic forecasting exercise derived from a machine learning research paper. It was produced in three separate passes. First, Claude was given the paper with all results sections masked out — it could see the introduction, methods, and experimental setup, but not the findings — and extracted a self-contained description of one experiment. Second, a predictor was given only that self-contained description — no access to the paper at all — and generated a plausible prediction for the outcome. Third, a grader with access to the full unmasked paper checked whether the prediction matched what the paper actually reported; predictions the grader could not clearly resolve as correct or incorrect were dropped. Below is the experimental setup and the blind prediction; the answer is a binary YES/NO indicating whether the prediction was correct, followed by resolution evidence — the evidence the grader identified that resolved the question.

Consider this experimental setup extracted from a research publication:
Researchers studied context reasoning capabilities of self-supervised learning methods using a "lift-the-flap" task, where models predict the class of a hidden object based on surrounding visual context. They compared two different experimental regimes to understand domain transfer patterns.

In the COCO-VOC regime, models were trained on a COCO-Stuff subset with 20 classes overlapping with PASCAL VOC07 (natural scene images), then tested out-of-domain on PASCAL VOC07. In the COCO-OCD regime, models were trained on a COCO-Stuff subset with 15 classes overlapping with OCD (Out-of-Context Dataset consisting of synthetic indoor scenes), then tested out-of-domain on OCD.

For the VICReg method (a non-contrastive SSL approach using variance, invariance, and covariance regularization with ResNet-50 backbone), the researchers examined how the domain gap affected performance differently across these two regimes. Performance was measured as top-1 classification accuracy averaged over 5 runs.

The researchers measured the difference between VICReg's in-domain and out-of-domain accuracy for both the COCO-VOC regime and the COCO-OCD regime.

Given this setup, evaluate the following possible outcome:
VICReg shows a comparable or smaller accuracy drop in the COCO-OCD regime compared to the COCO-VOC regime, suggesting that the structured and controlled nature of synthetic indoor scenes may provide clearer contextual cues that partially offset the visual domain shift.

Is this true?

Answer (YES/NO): NO